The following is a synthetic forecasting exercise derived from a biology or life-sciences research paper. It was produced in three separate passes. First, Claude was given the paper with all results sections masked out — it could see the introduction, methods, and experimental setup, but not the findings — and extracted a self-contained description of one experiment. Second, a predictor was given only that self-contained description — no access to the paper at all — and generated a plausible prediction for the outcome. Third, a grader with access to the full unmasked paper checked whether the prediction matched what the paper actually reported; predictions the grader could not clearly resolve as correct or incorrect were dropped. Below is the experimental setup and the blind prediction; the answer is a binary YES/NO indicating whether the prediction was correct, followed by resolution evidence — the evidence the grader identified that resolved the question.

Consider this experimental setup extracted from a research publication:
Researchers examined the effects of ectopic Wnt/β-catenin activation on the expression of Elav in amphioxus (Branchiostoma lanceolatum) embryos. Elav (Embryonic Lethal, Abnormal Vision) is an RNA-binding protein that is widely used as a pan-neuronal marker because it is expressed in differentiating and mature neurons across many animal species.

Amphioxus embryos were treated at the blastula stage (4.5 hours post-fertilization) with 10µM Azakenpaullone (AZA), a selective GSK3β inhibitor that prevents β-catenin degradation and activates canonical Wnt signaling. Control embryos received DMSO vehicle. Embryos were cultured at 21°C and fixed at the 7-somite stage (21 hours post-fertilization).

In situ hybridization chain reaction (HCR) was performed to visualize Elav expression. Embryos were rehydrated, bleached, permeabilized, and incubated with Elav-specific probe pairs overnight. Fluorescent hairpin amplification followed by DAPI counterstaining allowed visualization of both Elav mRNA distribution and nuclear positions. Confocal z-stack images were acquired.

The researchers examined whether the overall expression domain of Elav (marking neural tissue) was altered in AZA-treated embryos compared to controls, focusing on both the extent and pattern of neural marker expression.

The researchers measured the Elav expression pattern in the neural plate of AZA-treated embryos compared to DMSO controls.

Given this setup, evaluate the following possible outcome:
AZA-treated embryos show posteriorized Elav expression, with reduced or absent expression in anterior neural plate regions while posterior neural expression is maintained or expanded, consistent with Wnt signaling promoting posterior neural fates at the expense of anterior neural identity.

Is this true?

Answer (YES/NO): NO